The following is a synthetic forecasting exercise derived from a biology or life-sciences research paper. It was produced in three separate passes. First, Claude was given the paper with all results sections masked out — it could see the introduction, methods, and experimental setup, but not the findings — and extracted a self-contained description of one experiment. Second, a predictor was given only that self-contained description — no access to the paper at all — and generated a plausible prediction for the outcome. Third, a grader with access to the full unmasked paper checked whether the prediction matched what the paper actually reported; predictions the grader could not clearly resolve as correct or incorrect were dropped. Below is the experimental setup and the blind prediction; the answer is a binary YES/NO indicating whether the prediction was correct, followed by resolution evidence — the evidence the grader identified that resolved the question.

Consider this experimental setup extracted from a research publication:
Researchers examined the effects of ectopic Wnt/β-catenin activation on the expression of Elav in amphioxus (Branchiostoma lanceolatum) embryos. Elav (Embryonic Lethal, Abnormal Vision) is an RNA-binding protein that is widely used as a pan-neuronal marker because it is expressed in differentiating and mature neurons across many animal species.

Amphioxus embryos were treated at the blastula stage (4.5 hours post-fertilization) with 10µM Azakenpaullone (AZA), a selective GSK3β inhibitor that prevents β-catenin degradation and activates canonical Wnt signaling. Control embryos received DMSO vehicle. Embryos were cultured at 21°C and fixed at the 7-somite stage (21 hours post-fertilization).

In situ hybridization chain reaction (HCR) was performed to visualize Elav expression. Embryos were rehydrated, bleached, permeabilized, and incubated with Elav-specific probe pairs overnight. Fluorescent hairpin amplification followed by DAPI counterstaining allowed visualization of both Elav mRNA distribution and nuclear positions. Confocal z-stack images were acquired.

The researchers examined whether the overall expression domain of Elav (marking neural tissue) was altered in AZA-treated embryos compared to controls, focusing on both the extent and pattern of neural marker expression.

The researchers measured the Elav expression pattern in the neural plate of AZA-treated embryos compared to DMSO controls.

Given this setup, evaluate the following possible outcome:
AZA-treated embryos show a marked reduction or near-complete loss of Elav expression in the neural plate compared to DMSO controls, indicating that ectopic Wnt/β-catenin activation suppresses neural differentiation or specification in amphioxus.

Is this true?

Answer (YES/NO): NO